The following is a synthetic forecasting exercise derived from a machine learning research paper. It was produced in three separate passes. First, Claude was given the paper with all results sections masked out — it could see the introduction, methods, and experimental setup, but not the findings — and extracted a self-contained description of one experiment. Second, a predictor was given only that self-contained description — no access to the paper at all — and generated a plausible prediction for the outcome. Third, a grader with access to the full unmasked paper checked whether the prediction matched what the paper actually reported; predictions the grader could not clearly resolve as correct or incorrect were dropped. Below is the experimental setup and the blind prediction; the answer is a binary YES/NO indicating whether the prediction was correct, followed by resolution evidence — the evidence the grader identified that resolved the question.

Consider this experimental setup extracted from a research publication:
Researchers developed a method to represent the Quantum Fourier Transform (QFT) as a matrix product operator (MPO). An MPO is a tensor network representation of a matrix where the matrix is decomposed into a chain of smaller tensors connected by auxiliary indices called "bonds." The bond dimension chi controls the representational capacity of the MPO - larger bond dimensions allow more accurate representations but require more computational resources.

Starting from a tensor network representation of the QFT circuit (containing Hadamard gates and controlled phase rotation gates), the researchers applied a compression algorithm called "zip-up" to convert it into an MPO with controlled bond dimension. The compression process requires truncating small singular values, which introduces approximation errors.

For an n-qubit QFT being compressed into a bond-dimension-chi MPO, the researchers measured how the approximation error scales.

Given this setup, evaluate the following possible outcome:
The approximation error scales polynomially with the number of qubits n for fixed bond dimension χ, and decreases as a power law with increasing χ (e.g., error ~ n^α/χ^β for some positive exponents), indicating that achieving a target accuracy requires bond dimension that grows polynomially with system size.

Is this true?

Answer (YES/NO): NO